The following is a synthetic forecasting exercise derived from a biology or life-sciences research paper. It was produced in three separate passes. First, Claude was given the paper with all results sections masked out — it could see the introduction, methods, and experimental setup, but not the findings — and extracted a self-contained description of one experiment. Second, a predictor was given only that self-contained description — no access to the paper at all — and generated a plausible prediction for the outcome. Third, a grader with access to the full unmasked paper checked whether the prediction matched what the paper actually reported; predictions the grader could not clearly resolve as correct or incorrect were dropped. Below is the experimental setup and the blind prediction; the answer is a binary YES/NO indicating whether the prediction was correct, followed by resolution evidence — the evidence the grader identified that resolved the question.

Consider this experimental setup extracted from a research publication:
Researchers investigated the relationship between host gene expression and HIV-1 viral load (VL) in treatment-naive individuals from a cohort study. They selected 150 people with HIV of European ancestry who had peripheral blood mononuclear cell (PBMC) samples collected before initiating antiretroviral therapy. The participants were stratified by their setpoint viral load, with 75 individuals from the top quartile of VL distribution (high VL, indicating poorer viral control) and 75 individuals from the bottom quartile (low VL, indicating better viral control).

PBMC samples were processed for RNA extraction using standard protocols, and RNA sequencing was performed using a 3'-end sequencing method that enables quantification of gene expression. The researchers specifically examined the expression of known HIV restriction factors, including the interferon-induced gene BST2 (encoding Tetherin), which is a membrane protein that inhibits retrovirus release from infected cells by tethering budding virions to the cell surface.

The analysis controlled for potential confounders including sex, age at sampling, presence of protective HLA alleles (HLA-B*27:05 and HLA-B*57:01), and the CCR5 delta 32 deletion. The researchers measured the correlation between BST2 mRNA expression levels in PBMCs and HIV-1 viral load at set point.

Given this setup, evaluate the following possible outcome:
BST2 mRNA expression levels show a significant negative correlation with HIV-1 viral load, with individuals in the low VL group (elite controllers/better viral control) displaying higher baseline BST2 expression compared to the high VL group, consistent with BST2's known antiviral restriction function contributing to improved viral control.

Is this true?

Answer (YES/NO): NO